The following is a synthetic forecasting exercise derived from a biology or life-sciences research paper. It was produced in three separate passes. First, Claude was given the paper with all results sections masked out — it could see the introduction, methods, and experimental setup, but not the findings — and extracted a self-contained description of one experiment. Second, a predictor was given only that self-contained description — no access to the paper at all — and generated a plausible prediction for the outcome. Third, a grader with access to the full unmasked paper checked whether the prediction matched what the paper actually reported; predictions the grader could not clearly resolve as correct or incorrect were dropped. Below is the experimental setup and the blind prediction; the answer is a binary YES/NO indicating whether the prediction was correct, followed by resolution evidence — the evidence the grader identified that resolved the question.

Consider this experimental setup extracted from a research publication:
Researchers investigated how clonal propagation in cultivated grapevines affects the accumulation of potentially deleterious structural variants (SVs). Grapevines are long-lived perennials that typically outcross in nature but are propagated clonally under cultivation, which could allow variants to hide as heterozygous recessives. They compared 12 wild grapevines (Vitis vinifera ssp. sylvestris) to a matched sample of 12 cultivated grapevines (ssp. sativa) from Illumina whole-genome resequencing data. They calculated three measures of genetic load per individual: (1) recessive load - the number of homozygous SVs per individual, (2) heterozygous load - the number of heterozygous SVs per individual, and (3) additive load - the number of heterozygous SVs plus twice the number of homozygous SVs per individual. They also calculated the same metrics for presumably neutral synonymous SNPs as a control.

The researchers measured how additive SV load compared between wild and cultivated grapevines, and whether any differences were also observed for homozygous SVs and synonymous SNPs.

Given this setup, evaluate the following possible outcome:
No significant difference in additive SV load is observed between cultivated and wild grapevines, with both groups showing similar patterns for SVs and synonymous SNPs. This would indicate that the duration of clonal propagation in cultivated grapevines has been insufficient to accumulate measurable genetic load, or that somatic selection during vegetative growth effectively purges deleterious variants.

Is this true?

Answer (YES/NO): NO